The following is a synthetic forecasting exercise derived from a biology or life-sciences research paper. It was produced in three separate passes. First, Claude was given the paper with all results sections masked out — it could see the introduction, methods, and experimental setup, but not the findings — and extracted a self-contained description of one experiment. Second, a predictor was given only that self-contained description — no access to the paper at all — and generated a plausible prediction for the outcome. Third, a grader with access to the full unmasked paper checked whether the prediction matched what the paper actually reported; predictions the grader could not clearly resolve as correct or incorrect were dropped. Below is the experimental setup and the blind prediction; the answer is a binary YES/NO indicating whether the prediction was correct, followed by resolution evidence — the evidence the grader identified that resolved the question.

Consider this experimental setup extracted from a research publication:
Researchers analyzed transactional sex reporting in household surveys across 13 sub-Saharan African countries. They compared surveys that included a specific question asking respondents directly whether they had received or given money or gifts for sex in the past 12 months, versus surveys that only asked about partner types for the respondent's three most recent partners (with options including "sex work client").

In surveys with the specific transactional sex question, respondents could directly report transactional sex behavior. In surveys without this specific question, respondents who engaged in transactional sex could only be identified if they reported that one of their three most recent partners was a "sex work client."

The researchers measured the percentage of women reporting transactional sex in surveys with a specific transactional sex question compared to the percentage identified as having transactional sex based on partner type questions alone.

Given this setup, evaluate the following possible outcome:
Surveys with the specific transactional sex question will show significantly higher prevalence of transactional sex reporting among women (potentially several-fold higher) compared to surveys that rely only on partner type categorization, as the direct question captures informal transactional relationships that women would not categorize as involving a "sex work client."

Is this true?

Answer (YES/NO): YES